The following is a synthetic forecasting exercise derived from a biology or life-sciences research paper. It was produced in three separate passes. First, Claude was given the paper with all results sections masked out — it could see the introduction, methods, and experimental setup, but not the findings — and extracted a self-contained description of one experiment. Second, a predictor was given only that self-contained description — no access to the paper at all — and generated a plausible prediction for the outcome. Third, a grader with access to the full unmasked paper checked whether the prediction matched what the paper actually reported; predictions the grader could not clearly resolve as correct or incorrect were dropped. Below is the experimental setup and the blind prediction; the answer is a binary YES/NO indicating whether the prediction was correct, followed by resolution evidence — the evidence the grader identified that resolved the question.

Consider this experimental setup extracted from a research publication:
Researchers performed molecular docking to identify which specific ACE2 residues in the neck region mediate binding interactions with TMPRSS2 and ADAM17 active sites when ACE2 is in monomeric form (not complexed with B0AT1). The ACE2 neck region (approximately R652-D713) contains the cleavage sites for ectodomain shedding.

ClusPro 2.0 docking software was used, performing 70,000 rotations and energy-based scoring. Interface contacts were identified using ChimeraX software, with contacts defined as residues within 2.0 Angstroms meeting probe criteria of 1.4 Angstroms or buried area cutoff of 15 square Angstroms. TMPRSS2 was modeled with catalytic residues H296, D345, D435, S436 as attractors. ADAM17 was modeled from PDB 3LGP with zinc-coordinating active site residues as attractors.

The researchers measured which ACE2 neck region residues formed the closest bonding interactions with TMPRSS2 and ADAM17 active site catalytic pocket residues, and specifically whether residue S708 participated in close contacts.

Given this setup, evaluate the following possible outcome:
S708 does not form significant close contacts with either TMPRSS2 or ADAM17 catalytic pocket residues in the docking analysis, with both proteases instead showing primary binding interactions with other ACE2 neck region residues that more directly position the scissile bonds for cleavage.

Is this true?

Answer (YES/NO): YES